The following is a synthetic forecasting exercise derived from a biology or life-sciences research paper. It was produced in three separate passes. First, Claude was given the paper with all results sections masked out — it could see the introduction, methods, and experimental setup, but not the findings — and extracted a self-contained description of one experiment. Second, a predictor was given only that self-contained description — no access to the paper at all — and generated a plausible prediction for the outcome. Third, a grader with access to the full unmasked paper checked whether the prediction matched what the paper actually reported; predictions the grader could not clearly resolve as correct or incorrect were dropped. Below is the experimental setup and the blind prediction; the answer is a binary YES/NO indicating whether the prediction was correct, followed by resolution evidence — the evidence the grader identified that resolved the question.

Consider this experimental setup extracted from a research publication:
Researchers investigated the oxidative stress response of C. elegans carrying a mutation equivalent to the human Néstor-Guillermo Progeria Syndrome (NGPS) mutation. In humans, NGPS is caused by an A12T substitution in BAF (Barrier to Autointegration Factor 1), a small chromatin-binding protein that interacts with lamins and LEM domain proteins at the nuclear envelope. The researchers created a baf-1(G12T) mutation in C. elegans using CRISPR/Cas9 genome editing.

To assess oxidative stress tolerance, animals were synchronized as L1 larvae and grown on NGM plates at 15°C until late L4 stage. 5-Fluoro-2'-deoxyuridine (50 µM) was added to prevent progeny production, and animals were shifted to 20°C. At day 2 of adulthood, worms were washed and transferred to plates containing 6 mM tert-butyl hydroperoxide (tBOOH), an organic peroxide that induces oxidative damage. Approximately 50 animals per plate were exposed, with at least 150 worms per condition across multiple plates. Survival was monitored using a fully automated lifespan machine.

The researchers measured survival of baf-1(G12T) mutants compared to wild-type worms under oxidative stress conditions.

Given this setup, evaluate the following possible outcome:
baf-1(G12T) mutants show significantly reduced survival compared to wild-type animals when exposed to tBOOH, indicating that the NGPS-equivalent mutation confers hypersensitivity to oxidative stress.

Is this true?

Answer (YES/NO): NO